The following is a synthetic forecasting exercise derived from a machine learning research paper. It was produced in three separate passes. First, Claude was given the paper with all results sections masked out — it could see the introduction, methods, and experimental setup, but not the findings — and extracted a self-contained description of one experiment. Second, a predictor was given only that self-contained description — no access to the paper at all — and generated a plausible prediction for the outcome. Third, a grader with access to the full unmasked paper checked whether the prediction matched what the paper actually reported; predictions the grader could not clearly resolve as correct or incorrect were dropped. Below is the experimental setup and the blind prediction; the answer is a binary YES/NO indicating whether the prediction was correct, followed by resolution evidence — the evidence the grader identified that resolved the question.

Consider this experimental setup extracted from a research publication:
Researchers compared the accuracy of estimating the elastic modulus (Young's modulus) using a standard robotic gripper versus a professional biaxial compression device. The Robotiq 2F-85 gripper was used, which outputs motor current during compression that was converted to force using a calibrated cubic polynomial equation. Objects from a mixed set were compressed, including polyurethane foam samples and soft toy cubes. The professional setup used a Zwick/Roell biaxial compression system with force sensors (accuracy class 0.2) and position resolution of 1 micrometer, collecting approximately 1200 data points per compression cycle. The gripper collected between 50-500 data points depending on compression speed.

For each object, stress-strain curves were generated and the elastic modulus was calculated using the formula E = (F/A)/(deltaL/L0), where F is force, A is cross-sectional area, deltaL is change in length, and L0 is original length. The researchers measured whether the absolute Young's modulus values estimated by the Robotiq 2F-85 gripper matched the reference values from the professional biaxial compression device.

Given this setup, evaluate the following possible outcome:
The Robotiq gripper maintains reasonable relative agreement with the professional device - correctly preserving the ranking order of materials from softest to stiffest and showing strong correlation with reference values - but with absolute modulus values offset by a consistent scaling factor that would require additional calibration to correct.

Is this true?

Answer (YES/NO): NO